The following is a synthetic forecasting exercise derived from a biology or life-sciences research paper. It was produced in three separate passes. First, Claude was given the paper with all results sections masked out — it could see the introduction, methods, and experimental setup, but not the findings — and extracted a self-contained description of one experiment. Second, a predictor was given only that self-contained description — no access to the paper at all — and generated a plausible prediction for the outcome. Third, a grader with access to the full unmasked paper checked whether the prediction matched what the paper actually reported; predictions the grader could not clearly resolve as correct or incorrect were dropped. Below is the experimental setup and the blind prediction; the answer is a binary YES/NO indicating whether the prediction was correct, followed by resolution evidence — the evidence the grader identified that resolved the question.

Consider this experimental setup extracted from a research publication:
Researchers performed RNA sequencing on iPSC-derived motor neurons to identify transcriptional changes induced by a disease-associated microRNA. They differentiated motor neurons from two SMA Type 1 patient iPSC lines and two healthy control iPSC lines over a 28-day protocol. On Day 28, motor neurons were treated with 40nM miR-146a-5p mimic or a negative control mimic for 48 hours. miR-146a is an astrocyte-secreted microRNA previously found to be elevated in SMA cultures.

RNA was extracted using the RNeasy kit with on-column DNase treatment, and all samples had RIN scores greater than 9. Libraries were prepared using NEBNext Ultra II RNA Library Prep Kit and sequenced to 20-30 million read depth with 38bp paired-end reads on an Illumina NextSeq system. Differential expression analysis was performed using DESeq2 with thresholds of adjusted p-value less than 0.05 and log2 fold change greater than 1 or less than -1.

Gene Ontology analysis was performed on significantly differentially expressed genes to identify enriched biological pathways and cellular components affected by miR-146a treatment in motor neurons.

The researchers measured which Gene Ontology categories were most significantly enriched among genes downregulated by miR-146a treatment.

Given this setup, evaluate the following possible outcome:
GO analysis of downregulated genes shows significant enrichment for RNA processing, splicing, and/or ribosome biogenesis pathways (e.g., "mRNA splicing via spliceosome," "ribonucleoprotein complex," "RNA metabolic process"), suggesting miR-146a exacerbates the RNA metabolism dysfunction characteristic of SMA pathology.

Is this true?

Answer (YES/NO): NO